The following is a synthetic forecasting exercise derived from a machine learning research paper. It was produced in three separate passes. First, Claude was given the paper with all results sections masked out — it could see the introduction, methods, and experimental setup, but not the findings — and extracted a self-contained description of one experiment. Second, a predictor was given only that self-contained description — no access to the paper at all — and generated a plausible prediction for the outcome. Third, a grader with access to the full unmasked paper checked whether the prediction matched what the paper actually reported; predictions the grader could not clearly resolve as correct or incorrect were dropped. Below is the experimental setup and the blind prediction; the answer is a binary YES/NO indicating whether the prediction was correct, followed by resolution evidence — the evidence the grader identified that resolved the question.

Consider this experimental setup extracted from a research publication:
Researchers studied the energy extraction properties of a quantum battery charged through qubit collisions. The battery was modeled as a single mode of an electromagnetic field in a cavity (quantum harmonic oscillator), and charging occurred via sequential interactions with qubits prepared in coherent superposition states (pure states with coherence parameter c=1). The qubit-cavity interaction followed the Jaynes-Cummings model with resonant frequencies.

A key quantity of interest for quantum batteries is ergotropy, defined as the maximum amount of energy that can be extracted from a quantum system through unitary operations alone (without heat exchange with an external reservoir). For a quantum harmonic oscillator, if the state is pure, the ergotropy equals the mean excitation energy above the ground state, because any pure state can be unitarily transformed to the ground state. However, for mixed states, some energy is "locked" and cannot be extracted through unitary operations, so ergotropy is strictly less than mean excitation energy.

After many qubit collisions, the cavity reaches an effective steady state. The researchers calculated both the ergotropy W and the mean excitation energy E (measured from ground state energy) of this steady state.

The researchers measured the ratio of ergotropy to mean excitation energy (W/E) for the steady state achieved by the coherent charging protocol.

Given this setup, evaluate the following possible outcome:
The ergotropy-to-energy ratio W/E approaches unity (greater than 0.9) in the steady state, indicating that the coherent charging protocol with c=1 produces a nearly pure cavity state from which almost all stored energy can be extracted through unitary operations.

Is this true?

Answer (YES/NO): YES